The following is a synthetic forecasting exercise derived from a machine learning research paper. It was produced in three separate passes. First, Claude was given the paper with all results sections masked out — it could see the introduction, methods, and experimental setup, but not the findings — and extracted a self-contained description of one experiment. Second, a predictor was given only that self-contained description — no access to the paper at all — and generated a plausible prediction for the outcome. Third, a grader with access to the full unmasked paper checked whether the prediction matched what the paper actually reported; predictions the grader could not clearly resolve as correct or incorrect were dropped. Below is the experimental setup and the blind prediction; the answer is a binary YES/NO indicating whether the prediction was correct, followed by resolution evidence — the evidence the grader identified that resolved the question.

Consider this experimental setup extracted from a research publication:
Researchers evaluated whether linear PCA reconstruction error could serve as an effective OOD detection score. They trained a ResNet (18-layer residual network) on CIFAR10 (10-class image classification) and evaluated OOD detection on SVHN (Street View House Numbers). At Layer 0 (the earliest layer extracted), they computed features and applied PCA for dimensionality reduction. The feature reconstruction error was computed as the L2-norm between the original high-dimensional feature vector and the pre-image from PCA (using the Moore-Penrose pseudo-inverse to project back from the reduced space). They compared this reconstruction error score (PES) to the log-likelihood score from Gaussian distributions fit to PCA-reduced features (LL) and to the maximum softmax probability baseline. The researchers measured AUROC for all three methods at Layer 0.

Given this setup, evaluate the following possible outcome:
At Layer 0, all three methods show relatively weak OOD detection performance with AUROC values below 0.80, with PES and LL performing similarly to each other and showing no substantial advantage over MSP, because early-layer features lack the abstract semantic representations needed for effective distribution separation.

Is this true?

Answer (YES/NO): NO